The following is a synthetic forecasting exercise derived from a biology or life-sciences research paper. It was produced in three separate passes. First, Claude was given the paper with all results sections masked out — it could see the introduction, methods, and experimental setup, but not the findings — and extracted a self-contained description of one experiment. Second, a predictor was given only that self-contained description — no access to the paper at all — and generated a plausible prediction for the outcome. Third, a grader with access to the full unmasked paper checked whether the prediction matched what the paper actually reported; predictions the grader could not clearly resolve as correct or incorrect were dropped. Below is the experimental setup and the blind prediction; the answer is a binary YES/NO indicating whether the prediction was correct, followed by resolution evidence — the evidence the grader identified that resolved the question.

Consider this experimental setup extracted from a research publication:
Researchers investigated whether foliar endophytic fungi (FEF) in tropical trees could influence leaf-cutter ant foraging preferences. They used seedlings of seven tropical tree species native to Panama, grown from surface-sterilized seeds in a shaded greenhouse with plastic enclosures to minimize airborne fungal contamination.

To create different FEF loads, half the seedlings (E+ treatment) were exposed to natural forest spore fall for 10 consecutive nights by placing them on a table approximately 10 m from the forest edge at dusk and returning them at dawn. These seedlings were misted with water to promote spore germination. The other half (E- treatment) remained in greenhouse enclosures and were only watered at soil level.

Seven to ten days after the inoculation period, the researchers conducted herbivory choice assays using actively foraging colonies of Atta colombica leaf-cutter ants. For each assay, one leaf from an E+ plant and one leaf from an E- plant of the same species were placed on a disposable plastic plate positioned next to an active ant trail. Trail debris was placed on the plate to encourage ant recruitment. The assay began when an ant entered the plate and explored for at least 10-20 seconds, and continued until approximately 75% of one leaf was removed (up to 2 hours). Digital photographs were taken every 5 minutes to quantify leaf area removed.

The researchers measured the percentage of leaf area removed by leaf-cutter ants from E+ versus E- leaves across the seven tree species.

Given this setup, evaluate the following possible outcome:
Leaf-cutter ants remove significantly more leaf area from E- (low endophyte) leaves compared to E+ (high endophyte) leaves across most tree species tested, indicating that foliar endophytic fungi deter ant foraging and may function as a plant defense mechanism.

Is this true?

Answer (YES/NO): NO